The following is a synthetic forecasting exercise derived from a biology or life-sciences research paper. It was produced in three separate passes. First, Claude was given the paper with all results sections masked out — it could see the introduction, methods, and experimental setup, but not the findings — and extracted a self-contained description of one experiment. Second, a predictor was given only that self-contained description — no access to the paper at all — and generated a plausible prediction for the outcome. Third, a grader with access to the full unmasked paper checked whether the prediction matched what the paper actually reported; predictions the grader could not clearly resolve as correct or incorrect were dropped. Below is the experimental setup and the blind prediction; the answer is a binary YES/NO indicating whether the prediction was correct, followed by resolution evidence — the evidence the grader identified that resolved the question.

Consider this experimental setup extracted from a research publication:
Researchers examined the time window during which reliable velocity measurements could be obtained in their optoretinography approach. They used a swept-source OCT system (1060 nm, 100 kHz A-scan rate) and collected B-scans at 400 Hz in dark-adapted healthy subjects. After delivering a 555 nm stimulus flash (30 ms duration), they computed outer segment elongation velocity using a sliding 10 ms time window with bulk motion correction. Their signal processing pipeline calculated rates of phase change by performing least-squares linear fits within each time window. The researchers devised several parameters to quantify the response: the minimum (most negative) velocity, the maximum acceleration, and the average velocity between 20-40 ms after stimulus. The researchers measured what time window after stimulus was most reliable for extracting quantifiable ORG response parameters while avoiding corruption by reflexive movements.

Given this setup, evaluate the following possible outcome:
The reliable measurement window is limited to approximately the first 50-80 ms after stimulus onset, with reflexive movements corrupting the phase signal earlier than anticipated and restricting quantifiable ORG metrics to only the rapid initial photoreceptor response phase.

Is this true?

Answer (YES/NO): NO